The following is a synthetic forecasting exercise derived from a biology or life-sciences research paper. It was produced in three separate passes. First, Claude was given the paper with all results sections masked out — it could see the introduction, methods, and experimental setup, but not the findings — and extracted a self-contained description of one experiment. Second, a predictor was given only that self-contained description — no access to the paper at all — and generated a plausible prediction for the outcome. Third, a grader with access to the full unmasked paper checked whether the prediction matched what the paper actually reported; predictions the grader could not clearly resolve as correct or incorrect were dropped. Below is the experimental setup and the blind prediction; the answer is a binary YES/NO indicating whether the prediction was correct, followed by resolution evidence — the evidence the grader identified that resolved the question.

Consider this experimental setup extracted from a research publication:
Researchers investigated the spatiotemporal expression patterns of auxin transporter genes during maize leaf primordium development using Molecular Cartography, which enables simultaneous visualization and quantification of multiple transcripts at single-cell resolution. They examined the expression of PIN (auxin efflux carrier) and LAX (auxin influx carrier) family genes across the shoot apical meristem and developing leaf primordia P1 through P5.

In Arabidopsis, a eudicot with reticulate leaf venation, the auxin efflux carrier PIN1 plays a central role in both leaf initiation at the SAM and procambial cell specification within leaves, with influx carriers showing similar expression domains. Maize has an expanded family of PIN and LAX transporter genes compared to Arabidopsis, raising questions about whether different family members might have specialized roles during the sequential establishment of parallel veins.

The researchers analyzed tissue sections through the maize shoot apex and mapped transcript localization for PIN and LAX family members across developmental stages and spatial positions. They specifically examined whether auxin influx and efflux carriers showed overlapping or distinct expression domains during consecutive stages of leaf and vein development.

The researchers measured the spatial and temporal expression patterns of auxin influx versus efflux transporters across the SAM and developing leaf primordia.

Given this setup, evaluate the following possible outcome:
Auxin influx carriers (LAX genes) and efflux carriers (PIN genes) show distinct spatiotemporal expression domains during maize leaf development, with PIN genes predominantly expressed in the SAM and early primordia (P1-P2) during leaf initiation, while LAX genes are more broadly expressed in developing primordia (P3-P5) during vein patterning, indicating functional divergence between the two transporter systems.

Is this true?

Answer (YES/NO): NO